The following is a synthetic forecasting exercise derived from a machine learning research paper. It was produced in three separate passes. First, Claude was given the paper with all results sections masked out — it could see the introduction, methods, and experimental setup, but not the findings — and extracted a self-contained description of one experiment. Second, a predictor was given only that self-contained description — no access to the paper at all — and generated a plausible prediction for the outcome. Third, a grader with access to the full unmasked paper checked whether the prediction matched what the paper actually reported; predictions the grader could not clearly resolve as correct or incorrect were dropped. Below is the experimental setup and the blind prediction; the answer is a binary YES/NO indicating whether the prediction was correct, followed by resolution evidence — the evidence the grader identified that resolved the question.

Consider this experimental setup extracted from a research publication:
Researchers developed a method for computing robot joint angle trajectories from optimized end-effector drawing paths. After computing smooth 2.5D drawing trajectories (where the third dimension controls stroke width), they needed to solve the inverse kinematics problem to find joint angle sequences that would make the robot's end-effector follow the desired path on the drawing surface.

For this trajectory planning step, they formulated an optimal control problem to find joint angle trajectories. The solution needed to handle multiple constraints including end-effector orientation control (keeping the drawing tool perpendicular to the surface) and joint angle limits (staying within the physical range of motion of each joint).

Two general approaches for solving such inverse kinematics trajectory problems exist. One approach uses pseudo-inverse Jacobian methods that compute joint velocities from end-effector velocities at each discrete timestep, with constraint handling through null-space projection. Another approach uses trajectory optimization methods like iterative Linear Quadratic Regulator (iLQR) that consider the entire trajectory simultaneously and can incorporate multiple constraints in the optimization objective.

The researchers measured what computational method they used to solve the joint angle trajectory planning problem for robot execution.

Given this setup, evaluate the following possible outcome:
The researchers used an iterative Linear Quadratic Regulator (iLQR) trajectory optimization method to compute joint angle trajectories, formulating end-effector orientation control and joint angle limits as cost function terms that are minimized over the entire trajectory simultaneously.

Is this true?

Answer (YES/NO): YES